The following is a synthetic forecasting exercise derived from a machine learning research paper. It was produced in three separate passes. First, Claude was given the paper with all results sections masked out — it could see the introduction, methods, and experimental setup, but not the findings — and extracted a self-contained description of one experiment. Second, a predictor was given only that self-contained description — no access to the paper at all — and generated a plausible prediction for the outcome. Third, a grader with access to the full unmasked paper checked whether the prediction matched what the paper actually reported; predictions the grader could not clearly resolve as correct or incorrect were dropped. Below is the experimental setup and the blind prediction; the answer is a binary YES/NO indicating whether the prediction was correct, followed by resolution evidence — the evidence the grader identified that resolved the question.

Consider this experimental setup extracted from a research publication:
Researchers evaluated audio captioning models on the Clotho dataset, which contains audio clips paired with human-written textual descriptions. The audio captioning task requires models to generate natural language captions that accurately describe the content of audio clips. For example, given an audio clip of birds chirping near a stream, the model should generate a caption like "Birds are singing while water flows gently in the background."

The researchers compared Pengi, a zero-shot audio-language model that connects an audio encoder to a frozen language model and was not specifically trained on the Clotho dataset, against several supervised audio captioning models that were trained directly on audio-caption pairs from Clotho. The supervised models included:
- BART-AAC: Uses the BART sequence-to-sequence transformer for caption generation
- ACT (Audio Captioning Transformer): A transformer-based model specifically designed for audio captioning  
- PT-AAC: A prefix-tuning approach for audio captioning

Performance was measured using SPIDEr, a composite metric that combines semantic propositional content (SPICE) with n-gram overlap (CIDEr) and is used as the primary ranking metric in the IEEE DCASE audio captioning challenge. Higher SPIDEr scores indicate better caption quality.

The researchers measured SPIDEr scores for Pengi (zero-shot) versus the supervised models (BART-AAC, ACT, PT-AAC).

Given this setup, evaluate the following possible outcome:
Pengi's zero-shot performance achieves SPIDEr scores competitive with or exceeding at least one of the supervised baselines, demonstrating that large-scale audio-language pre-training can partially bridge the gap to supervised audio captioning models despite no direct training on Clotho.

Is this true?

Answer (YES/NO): YES